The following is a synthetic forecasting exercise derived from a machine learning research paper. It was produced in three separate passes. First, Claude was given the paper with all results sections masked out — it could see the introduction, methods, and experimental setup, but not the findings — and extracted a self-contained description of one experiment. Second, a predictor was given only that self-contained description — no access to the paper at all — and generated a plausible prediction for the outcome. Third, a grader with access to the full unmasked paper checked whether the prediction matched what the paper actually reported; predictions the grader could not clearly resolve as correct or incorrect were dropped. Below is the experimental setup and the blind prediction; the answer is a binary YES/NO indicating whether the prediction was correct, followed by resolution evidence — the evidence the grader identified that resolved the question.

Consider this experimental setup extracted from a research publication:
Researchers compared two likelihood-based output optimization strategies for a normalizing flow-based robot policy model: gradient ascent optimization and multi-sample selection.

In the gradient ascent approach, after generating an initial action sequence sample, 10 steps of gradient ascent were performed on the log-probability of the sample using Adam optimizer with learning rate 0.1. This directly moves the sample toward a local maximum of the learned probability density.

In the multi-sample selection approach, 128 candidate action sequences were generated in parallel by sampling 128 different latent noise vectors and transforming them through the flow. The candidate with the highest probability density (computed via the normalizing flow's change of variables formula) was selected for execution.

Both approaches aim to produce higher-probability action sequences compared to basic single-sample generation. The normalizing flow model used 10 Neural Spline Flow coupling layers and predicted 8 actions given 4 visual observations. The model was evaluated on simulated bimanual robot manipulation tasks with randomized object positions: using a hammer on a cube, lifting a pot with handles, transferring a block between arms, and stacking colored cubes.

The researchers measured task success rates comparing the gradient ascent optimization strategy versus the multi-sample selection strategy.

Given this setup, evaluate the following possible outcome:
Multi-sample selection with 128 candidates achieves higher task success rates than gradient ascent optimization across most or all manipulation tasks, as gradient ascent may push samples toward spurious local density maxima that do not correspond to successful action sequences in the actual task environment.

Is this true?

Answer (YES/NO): NO